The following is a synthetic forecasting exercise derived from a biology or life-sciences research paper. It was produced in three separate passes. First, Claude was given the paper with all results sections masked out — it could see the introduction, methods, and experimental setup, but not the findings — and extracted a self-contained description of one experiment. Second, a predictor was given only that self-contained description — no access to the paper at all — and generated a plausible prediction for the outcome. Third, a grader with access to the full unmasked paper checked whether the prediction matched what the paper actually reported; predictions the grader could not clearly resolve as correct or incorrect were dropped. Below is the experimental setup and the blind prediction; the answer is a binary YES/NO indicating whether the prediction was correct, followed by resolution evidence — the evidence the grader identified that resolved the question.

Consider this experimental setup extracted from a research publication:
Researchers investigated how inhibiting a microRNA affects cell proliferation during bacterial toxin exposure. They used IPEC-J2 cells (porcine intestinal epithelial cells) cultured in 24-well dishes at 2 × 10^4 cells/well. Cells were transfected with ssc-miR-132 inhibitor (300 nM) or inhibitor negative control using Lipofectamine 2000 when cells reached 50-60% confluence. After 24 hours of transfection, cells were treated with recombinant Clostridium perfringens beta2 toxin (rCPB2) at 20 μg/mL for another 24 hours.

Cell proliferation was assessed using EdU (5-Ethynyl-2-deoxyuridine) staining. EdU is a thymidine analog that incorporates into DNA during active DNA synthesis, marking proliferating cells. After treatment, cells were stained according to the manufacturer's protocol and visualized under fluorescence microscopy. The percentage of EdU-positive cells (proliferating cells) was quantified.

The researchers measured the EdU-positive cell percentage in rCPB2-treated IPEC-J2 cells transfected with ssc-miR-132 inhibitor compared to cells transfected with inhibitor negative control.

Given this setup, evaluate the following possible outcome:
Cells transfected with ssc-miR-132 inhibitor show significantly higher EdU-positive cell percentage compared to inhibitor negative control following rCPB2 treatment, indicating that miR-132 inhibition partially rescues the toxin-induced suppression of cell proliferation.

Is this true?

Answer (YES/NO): NO